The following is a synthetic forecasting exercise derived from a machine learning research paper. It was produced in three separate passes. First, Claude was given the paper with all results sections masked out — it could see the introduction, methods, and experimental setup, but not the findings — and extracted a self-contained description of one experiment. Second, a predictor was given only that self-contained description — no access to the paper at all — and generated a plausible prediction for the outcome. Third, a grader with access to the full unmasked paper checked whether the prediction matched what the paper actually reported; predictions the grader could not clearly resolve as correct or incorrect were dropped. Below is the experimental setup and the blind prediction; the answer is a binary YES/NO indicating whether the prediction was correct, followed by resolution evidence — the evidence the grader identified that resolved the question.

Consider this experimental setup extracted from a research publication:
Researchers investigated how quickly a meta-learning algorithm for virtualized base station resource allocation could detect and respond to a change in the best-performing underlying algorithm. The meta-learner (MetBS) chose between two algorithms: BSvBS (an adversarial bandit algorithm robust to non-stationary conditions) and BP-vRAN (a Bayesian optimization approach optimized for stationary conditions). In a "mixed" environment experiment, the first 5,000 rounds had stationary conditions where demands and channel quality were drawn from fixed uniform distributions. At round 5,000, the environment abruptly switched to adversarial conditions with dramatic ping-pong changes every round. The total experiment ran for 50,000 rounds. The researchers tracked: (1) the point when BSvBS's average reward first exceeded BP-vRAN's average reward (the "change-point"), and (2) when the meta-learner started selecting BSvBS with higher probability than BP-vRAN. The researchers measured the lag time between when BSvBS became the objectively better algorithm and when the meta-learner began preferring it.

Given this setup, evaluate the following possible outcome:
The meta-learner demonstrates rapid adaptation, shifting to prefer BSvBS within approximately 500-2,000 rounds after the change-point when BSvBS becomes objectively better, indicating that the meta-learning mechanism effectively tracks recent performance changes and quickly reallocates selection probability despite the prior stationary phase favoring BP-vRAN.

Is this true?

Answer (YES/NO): YES